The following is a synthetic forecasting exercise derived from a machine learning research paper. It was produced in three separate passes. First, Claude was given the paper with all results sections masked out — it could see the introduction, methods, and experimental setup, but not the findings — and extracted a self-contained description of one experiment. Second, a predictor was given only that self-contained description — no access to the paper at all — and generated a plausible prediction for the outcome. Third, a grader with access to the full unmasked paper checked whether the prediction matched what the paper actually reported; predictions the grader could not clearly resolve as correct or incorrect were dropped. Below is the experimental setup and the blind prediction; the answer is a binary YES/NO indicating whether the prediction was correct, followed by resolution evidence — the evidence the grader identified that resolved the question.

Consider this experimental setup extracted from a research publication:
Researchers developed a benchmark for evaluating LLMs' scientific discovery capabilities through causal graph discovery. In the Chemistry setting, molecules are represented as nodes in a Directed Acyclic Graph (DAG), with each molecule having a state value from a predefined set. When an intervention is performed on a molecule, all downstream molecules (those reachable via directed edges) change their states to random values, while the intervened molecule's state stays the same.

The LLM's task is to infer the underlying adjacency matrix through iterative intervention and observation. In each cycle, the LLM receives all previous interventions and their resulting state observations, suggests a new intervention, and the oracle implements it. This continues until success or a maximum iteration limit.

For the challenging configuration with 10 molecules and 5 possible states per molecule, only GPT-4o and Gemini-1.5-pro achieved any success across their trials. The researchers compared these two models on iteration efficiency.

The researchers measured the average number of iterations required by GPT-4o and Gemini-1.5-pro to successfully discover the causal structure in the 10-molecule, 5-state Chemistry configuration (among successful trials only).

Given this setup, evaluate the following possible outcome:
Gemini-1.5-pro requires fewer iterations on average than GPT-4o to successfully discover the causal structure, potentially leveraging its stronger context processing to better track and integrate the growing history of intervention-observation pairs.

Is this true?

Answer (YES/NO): NO